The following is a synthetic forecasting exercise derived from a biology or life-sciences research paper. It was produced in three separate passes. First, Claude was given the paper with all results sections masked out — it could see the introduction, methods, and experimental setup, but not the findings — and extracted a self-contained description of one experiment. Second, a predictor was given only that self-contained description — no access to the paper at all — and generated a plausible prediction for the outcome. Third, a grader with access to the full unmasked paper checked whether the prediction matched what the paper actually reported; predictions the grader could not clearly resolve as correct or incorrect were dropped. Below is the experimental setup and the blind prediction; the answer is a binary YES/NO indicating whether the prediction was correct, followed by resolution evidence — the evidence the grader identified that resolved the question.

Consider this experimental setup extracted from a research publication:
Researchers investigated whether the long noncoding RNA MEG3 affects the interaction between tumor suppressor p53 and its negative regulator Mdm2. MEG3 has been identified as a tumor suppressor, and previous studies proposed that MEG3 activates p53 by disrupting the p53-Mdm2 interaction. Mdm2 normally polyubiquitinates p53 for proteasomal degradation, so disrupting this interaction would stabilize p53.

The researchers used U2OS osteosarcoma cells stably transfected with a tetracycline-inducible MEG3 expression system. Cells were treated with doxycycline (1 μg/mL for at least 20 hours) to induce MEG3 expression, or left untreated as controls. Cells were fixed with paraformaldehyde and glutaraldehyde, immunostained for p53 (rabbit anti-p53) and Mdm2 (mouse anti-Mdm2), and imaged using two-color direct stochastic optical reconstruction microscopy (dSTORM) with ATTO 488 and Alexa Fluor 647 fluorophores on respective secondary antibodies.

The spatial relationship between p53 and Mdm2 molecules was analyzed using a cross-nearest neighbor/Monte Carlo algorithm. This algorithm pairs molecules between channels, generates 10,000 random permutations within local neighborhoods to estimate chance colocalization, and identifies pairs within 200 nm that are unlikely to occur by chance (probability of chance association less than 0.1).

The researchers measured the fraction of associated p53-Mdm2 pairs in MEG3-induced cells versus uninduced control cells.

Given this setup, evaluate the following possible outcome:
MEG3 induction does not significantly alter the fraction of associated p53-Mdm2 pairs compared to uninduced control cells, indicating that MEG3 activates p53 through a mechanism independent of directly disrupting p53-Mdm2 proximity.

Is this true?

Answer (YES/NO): YES